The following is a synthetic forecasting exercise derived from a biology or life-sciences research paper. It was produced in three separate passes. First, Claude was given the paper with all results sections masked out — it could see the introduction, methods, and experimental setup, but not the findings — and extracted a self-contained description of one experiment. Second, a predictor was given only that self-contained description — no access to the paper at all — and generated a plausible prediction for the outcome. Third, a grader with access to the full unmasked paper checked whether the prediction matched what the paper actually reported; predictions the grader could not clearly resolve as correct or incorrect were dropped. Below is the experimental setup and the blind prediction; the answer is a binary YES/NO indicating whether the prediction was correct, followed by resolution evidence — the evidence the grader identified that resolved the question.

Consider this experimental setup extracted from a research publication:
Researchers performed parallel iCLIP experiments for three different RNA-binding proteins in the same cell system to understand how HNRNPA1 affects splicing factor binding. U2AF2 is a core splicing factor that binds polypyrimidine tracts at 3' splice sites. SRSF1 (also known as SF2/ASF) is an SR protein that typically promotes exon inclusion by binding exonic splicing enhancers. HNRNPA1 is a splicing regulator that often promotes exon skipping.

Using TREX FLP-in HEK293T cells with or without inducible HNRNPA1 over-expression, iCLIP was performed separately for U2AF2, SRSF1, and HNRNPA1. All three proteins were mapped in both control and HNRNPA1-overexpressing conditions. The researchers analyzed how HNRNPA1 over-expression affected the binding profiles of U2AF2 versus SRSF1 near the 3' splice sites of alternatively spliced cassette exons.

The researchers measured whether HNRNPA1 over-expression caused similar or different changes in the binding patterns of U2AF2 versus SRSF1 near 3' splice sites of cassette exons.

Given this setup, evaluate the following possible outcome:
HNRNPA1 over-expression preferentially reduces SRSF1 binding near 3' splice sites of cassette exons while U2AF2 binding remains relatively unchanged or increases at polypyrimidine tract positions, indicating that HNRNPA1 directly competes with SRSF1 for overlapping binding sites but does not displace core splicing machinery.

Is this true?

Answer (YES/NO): NO